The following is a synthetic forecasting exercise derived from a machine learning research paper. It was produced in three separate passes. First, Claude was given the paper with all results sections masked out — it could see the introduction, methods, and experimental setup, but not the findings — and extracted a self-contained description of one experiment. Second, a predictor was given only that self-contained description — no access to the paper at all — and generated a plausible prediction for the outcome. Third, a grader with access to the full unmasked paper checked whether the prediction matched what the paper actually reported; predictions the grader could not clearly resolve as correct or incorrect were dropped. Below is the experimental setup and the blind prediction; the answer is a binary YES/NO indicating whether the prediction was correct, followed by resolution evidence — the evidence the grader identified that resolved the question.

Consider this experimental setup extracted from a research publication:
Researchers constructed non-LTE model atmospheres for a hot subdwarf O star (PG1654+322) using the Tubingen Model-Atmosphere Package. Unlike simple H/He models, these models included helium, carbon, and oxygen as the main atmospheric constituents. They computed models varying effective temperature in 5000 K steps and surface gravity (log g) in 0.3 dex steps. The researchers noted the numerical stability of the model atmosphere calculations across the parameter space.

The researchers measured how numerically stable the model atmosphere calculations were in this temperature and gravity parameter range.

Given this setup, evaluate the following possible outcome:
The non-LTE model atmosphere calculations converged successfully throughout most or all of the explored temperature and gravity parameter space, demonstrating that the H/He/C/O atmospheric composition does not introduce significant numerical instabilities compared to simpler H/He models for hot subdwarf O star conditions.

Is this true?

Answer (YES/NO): NO